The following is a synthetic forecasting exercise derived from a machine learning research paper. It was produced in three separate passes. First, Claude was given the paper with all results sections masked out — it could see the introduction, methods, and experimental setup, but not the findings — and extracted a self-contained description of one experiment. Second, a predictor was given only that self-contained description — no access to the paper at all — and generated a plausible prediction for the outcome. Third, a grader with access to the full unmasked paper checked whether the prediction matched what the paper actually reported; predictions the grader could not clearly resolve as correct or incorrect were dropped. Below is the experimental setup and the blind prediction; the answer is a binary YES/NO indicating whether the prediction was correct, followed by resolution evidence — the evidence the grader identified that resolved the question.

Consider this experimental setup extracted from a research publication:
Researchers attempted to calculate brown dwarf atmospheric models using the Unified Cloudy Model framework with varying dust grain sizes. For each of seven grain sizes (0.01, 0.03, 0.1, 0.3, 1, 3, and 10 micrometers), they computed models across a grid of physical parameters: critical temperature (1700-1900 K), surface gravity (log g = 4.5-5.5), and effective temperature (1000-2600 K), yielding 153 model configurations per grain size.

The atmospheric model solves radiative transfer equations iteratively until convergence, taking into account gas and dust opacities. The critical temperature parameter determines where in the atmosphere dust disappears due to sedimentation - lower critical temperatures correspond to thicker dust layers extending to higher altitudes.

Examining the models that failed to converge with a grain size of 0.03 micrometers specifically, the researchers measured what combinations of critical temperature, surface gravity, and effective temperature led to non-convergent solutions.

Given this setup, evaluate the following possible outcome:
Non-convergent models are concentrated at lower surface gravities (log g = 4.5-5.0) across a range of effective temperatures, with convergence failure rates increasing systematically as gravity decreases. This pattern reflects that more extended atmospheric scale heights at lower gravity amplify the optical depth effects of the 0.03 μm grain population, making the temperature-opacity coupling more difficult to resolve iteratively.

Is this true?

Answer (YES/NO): NO